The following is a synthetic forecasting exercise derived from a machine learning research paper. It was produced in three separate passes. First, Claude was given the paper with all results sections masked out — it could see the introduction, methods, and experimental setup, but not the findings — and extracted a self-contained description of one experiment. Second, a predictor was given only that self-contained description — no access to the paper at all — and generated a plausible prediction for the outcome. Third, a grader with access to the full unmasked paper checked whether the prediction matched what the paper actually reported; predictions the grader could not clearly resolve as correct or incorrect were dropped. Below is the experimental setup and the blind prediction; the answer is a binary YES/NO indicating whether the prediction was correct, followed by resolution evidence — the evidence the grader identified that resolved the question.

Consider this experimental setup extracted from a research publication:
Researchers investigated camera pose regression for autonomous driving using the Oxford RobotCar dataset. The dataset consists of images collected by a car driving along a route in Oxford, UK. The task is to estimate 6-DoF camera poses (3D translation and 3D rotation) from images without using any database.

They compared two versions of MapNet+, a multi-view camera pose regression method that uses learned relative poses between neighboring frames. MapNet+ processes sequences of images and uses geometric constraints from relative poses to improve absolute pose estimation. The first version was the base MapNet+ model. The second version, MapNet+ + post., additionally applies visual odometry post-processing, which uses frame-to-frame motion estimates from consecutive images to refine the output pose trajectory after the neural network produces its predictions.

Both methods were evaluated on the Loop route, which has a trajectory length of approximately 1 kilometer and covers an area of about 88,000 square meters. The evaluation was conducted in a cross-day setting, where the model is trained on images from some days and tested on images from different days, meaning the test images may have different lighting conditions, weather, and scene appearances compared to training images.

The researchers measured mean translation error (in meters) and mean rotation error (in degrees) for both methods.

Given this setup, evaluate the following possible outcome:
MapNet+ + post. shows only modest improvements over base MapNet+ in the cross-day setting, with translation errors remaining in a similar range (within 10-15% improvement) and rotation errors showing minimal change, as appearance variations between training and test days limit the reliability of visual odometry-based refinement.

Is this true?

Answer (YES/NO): NO